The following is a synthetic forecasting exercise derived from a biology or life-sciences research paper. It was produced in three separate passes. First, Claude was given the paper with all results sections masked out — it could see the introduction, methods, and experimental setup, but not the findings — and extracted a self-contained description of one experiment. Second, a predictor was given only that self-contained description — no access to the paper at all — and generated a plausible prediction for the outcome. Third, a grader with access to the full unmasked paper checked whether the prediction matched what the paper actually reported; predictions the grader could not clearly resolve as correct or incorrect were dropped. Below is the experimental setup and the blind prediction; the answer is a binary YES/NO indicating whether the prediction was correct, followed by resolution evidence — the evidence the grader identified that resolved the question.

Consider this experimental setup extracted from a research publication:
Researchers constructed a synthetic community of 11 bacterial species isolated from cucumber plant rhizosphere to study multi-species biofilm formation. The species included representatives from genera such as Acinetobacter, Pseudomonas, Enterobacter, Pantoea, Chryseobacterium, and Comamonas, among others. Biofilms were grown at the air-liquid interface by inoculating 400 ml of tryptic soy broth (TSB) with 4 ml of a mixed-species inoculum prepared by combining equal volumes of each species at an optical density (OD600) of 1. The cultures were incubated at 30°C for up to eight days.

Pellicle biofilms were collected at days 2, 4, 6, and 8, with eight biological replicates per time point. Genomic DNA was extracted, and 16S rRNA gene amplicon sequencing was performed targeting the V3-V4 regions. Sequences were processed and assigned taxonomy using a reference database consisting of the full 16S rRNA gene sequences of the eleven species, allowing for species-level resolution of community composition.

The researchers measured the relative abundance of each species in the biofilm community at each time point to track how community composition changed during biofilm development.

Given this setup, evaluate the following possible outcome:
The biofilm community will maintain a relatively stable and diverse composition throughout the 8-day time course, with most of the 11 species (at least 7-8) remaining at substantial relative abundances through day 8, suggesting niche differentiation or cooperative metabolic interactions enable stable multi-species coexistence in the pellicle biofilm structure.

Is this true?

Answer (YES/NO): NO